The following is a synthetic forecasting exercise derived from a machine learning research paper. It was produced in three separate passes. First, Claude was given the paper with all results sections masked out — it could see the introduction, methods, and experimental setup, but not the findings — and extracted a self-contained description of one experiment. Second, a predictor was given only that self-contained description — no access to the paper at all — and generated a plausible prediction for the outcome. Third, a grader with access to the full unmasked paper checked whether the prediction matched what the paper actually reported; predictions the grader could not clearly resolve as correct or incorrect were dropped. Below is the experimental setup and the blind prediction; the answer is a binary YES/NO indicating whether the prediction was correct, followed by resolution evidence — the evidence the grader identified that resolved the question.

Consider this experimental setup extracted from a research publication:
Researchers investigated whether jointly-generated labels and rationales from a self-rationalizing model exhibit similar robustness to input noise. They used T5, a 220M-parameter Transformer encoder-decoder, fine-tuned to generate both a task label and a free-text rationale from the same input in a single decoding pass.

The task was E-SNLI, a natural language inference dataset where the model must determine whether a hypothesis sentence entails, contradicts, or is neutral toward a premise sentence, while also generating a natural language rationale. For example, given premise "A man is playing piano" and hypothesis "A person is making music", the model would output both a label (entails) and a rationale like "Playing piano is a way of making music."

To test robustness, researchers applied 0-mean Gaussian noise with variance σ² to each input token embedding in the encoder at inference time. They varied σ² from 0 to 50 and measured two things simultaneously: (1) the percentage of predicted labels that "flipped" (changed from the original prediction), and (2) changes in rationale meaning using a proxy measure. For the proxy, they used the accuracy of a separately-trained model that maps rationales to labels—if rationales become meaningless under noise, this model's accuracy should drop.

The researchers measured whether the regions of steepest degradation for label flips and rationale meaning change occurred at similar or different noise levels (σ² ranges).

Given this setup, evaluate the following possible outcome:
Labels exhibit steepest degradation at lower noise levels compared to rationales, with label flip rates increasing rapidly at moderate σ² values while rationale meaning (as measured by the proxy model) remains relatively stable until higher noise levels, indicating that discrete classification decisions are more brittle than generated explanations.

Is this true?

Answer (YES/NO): NO